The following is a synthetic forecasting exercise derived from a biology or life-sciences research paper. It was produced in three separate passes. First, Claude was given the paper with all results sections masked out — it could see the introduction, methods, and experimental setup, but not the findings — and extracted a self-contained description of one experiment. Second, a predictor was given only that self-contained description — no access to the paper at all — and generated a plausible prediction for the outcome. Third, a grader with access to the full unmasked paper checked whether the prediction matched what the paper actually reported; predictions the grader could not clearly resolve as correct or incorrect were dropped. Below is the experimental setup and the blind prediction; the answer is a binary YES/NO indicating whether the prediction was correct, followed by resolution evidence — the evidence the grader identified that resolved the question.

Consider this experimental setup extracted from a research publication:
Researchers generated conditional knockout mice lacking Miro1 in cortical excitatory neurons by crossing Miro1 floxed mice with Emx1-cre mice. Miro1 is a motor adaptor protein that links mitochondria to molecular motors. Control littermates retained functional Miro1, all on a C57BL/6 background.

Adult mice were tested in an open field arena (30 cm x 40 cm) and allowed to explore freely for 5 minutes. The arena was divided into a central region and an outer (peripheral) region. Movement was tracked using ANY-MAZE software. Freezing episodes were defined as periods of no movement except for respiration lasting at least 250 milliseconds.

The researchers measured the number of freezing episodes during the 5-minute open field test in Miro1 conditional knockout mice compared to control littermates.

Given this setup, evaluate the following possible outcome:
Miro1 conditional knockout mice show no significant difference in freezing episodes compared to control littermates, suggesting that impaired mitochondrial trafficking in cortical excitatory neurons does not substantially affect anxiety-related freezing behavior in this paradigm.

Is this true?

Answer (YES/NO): NO